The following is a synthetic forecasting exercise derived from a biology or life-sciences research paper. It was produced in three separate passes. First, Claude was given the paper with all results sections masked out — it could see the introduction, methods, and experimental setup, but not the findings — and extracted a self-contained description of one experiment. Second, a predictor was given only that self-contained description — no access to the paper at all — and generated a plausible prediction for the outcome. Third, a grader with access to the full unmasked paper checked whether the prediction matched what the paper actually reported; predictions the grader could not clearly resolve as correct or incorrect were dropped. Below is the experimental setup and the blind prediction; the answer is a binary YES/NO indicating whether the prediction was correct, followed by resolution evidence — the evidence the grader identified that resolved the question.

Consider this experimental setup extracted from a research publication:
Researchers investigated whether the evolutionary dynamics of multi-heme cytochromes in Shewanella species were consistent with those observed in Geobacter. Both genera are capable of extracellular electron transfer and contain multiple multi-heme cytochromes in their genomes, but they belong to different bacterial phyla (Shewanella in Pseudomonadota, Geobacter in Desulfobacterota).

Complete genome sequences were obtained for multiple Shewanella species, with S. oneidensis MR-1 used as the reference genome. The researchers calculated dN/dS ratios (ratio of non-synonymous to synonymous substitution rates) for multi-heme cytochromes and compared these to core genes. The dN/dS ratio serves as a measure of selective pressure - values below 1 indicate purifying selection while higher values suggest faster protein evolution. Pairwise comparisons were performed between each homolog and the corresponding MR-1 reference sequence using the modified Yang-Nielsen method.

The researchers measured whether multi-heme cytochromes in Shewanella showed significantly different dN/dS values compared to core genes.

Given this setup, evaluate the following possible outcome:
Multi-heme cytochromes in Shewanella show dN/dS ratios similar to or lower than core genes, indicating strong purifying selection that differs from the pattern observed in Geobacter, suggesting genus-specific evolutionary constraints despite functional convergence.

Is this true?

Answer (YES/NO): NO